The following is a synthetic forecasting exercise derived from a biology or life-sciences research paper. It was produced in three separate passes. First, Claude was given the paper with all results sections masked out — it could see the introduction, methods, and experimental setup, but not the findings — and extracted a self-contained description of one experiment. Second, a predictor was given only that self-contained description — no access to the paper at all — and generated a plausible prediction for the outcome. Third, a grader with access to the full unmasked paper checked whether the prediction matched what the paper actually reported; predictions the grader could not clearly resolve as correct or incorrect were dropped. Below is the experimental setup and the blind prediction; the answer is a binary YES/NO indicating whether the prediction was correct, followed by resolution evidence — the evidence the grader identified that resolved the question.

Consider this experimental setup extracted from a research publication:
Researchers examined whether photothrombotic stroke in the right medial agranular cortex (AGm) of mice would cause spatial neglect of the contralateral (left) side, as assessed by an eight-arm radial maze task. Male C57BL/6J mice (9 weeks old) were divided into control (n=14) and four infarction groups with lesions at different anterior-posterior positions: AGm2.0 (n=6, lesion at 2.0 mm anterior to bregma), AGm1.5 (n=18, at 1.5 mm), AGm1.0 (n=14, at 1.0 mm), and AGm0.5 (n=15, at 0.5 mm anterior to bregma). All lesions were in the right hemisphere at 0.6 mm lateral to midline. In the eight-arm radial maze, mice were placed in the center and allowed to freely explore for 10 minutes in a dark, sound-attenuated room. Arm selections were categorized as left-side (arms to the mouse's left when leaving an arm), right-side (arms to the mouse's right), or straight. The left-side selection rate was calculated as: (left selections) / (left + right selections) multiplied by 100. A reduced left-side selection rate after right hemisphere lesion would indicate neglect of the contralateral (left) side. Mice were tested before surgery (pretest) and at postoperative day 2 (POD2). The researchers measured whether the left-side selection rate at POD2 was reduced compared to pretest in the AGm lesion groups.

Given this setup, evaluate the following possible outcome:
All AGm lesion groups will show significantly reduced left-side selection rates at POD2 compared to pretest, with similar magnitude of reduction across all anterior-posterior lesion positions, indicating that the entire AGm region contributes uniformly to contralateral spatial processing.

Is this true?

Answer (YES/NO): NO